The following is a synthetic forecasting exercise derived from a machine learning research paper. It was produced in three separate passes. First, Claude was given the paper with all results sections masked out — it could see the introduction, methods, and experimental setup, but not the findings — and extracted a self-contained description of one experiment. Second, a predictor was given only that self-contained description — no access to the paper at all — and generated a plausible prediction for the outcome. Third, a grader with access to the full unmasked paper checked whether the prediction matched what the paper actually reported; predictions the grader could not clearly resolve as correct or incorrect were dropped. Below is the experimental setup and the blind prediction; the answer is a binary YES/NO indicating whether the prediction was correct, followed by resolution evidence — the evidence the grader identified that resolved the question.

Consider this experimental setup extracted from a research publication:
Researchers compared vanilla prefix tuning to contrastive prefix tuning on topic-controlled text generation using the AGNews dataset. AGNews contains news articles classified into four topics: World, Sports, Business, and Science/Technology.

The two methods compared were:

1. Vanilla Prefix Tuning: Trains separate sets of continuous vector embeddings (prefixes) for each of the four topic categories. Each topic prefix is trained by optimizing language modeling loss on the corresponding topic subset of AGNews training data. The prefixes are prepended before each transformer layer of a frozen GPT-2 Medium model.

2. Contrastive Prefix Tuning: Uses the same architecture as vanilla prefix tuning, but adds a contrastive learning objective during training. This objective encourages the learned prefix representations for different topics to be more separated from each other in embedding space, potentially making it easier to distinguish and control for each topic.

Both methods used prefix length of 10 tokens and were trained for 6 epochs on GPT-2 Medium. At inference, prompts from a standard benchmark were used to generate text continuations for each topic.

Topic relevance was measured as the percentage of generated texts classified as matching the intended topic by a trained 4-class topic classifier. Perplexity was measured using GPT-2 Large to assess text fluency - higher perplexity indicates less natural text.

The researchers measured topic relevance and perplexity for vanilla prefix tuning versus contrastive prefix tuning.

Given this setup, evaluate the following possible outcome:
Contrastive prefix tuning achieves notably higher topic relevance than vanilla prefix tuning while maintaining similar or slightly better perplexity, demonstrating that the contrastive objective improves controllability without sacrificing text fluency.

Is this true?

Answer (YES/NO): NO